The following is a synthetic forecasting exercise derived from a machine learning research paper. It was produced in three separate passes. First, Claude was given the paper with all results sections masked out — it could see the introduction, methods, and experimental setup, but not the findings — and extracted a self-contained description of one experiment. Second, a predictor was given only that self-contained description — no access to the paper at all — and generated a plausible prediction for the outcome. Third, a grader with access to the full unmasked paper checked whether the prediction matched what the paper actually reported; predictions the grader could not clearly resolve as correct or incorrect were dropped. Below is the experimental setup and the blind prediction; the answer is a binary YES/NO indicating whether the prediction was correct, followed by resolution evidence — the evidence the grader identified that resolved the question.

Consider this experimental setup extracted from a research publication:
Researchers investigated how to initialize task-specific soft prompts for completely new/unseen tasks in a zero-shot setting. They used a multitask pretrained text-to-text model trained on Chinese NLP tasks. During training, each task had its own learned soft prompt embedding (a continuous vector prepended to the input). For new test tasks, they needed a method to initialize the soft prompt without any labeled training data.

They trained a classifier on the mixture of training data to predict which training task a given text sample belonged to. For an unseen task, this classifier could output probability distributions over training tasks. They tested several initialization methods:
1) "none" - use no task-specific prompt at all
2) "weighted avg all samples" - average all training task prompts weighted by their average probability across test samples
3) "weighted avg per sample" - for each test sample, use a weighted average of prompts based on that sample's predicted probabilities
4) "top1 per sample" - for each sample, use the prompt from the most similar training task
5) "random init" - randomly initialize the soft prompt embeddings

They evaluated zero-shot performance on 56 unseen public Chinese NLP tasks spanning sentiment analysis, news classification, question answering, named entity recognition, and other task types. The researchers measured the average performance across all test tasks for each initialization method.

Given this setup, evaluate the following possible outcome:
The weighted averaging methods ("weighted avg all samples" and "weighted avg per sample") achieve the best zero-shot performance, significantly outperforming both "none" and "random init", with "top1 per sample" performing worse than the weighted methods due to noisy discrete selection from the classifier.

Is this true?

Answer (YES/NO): NO